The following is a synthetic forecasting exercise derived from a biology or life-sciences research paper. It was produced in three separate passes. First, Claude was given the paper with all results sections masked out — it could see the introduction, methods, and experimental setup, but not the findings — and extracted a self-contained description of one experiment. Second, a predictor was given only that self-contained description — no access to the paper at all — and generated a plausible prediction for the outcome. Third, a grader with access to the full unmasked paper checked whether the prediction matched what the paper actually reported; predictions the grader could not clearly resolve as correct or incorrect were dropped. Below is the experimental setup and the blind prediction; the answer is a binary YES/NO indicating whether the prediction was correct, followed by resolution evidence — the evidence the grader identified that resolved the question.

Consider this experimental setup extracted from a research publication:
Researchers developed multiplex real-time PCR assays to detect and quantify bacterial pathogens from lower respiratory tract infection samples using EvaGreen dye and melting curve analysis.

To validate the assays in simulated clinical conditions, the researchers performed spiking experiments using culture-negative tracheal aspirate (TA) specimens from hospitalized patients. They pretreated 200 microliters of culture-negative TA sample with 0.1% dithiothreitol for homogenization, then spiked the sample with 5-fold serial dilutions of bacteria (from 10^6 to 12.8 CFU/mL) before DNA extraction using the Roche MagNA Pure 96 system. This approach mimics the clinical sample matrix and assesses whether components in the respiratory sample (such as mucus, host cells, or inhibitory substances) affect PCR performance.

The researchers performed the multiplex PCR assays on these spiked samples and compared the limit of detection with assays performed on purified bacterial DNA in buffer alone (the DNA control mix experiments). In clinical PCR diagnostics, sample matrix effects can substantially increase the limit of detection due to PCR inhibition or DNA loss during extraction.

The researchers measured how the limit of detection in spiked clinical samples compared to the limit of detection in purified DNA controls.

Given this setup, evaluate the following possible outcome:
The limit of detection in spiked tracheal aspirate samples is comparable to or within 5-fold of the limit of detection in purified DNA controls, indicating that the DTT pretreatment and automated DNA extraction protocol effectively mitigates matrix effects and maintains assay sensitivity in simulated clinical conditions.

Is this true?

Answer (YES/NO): YES